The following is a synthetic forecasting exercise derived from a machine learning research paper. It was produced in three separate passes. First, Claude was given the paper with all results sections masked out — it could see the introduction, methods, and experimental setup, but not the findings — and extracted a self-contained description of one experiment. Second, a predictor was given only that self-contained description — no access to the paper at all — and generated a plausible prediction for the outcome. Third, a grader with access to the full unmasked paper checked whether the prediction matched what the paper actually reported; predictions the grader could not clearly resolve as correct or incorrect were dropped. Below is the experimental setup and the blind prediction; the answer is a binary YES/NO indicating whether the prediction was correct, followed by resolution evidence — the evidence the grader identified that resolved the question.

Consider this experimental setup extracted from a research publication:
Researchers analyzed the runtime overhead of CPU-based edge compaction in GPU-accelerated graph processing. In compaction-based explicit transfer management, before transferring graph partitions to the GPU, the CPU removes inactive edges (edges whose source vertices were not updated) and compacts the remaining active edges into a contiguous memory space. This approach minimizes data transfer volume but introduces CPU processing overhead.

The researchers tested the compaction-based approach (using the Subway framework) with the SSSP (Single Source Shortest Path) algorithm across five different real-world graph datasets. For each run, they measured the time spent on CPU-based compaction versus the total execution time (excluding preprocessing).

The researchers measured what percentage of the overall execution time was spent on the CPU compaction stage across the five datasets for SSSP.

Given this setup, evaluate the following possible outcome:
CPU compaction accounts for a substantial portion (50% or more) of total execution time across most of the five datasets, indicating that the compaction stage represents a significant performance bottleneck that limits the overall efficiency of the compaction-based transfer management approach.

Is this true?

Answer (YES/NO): NO